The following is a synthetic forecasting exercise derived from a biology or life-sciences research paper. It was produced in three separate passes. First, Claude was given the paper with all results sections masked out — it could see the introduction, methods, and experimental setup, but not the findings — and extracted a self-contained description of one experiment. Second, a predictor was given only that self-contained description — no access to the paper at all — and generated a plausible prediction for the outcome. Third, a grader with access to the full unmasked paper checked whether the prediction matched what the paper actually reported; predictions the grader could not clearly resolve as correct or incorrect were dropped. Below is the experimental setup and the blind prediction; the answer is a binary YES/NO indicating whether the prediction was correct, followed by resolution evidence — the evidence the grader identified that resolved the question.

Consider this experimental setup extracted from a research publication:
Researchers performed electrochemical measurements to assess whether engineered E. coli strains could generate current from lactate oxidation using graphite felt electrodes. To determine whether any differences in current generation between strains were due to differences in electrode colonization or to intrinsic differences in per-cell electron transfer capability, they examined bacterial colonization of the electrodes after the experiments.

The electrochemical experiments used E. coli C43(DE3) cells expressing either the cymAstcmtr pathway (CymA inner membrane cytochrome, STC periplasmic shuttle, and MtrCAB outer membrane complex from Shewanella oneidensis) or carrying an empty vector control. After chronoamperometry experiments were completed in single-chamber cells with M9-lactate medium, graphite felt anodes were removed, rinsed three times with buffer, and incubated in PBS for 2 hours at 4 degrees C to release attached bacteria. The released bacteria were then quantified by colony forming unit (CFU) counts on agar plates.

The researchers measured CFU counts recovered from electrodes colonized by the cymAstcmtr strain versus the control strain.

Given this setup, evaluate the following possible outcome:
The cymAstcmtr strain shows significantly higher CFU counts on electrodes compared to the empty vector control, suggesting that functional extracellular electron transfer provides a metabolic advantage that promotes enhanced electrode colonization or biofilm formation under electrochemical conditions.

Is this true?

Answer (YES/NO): NO